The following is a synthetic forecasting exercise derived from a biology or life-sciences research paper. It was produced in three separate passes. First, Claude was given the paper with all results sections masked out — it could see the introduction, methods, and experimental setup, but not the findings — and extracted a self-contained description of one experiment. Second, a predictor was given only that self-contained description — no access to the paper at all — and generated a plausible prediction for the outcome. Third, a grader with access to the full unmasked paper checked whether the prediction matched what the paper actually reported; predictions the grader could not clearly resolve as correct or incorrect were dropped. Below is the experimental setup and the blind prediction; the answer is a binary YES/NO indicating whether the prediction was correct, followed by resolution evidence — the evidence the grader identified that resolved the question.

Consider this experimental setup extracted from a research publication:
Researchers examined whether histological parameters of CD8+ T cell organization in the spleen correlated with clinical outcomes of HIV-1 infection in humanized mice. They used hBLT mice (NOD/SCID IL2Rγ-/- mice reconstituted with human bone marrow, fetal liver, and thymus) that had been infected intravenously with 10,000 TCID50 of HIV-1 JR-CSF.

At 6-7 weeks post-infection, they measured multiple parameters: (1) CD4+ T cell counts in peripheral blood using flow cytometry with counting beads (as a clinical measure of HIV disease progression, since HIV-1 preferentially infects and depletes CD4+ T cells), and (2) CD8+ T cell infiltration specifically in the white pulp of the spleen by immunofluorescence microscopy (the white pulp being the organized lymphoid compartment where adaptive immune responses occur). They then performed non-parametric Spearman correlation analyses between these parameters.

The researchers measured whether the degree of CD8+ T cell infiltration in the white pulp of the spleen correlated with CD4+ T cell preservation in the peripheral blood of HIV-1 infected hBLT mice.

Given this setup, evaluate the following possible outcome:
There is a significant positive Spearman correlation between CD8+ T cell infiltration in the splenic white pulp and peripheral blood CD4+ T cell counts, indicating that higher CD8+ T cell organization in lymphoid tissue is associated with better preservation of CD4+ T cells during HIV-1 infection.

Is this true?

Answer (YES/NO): YES